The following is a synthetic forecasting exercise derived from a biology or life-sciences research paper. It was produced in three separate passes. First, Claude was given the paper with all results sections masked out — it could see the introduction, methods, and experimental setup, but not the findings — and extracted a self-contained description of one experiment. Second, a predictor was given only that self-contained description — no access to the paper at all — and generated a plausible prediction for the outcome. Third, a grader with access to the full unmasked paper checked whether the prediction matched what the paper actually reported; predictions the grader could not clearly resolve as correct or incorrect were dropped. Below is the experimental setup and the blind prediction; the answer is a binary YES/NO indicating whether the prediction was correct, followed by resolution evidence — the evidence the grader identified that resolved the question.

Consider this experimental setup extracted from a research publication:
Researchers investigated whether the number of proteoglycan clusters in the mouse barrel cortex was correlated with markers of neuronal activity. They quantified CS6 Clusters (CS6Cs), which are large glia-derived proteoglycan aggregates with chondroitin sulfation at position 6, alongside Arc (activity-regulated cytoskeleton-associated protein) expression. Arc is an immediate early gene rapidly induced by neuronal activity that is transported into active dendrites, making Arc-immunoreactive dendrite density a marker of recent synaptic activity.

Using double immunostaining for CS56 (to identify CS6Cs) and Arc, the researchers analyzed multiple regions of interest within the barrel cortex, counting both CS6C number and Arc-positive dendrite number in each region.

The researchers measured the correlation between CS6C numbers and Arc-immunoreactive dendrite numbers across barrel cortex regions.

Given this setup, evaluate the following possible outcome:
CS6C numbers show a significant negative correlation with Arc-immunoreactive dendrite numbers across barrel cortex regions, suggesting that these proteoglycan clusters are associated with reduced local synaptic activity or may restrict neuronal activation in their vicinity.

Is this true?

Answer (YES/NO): NO